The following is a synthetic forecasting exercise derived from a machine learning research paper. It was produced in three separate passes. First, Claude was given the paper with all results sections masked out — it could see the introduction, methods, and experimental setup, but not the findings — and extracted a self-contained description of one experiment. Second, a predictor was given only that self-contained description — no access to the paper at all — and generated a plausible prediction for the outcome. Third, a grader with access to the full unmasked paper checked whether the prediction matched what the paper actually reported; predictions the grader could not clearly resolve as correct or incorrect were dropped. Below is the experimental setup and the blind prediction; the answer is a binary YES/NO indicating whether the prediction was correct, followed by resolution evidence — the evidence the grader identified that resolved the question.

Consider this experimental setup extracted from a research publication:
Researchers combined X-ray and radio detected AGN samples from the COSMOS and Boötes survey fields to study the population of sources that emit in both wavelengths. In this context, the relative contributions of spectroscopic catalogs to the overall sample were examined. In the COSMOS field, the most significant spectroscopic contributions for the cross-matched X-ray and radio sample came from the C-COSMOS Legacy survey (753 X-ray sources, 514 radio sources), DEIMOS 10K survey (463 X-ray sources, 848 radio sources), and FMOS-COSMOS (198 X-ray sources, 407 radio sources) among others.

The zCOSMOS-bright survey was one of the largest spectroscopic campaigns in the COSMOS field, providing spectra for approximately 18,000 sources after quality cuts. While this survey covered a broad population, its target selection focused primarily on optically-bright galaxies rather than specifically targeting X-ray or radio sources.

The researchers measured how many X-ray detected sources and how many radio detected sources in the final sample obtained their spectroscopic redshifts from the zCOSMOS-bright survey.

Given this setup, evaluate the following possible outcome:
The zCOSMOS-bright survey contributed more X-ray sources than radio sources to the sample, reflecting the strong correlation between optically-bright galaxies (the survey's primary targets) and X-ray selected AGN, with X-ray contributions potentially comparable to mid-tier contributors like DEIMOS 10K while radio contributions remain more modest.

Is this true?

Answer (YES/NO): NO